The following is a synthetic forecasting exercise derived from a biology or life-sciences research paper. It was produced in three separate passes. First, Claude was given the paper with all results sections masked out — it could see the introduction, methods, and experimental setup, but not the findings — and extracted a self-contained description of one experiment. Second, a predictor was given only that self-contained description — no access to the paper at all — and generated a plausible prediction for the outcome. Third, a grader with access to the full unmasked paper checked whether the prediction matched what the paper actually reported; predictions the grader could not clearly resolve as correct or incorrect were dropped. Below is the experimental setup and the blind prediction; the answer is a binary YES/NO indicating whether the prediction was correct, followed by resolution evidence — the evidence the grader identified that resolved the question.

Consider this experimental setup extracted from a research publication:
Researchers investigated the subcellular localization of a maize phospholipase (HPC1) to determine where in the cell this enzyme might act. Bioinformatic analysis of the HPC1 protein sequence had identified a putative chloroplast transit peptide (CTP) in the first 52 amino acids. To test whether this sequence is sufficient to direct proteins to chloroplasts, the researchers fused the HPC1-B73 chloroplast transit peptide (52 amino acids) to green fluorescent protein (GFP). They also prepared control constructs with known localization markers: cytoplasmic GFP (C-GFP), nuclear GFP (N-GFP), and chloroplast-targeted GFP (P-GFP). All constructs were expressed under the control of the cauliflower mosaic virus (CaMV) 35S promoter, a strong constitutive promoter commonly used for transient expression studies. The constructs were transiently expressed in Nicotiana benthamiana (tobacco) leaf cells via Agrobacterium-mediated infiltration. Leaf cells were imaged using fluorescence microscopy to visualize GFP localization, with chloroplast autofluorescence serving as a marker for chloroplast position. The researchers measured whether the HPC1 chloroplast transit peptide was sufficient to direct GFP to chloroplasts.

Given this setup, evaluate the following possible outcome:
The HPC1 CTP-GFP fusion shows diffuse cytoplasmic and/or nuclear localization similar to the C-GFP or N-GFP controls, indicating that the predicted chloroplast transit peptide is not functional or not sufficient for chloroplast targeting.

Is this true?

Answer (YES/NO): NO